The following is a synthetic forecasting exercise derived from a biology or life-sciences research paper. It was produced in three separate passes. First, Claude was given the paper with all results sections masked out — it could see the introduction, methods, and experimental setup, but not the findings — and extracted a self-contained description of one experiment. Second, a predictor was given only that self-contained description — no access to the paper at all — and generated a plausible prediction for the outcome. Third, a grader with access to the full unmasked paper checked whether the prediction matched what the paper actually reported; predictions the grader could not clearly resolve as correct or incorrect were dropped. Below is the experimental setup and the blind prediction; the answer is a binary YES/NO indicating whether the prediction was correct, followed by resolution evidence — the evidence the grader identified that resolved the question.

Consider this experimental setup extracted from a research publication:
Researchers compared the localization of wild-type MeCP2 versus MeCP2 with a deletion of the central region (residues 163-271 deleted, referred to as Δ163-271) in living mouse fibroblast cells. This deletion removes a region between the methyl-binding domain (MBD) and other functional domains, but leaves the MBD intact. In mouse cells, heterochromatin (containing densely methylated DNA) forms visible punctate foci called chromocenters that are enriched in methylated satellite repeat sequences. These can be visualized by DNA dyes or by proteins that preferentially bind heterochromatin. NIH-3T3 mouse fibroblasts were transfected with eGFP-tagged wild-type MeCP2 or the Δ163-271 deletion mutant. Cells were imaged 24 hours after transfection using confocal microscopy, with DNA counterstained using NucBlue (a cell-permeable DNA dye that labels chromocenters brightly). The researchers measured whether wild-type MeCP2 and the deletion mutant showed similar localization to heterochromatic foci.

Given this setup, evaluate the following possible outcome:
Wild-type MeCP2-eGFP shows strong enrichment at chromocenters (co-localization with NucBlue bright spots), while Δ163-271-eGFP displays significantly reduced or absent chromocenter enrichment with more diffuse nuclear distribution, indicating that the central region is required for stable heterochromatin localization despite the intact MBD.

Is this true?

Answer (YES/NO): NO